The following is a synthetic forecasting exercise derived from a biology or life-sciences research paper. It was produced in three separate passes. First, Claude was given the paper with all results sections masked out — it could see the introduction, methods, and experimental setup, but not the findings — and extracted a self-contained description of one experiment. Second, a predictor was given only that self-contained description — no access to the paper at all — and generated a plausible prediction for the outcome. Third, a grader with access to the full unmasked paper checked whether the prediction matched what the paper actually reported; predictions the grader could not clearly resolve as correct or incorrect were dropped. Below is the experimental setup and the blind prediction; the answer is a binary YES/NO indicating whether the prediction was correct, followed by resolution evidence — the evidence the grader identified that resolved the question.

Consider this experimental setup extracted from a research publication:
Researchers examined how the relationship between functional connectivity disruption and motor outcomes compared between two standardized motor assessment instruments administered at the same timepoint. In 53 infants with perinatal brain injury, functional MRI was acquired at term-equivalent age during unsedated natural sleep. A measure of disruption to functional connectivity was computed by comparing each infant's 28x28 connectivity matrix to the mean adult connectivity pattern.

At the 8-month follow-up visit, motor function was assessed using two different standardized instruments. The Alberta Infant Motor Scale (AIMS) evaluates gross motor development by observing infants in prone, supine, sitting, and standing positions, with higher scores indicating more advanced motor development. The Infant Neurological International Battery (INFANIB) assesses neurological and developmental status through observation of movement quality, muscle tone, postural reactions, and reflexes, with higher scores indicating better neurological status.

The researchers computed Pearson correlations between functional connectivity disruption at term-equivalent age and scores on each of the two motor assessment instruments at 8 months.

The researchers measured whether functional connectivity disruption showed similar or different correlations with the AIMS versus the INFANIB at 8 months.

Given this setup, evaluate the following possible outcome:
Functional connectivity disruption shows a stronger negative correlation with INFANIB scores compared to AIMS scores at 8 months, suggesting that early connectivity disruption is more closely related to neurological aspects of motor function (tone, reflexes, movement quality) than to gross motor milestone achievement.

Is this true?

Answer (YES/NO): NO